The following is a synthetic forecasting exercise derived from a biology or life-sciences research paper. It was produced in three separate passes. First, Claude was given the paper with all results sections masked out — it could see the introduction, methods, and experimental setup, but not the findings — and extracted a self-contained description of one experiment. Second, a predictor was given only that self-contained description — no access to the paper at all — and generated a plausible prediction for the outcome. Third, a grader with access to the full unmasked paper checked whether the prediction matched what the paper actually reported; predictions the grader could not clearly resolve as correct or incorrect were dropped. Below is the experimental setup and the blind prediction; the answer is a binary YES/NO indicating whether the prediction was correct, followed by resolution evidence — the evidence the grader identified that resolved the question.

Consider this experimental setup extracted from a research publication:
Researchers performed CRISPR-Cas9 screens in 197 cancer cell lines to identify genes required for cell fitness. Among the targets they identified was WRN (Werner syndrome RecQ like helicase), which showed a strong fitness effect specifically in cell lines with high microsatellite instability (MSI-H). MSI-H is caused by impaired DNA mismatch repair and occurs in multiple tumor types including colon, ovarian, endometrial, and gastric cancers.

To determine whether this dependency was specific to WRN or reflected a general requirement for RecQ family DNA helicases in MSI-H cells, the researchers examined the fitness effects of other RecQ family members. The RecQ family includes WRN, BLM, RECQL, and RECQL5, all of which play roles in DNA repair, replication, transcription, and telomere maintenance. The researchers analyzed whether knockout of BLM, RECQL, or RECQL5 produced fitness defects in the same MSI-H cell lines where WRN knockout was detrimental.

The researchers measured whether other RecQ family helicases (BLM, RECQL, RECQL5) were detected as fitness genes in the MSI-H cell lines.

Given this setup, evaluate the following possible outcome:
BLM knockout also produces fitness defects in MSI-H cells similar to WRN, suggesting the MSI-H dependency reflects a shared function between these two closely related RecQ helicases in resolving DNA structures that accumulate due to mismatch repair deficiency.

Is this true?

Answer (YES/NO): NO